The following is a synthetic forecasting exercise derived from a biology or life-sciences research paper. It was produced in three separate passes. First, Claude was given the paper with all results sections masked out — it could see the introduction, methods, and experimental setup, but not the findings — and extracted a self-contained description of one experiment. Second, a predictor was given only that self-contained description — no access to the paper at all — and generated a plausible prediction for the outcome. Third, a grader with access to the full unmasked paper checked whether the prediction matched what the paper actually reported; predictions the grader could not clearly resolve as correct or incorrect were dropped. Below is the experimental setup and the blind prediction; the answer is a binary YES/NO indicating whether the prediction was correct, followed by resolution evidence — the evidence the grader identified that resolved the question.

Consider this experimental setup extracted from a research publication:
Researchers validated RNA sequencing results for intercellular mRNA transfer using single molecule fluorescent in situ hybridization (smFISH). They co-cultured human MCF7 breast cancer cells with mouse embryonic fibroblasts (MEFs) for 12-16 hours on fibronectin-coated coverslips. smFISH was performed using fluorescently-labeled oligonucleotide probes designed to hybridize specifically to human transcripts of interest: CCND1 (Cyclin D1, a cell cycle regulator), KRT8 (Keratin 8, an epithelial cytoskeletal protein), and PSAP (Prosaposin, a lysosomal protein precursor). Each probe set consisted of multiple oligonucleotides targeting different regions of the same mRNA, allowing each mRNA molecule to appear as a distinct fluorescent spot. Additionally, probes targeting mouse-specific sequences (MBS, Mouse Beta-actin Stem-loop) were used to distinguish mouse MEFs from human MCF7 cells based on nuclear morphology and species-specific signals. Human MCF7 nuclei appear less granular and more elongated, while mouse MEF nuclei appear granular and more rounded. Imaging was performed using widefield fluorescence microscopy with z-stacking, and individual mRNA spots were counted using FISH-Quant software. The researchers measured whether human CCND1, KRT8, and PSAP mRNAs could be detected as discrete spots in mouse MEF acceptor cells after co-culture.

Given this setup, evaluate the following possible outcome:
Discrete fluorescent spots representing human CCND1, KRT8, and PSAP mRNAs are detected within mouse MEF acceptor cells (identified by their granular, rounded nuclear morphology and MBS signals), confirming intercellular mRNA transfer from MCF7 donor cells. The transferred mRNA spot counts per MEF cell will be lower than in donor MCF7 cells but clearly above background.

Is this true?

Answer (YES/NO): YES